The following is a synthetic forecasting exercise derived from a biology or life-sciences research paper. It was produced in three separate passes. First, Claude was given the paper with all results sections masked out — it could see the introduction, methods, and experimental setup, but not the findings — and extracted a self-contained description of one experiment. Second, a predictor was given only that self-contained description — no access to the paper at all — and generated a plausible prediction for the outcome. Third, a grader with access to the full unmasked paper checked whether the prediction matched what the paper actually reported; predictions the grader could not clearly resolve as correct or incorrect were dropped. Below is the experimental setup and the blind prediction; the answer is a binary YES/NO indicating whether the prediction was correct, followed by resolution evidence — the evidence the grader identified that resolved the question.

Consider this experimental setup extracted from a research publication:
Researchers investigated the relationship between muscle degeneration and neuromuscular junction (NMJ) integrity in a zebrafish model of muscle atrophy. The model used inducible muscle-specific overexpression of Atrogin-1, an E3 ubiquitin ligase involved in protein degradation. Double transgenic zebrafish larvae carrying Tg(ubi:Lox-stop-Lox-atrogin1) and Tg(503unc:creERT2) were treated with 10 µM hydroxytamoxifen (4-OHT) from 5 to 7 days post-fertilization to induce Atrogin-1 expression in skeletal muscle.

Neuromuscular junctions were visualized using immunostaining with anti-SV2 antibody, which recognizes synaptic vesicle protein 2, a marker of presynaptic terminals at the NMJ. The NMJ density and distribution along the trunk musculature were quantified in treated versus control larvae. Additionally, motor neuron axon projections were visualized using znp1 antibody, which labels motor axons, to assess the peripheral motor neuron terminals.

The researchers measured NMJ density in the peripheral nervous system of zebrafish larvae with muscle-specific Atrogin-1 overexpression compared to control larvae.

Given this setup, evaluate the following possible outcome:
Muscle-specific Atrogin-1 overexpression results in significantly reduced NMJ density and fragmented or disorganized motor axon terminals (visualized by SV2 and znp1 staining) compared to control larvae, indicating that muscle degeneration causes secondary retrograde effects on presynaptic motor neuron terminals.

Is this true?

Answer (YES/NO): NO